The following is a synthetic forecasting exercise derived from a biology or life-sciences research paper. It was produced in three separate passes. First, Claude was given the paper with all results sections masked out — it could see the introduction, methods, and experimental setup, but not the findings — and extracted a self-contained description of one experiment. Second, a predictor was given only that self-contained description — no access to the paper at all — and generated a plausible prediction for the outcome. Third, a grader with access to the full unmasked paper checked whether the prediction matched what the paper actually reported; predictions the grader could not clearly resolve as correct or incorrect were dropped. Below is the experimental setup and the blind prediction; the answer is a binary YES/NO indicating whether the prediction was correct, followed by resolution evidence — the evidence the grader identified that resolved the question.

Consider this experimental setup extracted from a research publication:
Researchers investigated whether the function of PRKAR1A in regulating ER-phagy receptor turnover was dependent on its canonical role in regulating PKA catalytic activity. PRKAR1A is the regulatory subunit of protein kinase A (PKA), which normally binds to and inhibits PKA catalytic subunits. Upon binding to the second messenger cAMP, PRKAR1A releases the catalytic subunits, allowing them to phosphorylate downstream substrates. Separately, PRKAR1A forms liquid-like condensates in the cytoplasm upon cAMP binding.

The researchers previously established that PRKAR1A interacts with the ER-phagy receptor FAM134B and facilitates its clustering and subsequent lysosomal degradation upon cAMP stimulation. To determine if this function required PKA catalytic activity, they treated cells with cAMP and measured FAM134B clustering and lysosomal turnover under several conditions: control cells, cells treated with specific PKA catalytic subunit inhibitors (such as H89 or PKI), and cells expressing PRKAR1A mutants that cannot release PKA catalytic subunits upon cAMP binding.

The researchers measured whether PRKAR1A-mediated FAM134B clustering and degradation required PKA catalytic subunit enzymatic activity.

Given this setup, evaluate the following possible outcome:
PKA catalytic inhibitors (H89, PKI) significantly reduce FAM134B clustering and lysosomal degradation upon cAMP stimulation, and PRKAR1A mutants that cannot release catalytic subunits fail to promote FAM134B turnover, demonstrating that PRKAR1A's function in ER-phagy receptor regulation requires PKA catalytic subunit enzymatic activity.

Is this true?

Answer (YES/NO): NO